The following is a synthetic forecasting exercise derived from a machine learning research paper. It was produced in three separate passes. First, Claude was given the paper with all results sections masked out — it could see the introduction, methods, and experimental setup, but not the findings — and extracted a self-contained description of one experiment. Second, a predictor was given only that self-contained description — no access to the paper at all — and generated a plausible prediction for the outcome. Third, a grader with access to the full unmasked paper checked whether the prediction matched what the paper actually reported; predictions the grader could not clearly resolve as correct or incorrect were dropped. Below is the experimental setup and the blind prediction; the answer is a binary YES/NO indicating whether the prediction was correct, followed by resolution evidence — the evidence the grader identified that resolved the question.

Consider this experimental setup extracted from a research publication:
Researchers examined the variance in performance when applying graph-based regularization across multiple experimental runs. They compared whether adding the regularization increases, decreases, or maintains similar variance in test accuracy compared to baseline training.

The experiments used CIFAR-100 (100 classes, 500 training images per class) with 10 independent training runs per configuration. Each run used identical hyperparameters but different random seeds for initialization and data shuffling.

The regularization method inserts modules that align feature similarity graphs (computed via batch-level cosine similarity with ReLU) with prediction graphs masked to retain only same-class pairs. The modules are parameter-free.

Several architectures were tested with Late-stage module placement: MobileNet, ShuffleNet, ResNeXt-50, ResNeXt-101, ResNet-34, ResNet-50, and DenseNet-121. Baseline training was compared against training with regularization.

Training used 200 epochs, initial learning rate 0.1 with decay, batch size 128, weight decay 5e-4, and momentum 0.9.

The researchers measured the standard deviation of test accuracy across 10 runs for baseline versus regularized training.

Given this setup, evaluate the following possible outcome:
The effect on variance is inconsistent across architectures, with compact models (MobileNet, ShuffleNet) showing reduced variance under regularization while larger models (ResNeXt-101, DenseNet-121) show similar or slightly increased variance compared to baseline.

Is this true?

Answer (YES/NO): NO